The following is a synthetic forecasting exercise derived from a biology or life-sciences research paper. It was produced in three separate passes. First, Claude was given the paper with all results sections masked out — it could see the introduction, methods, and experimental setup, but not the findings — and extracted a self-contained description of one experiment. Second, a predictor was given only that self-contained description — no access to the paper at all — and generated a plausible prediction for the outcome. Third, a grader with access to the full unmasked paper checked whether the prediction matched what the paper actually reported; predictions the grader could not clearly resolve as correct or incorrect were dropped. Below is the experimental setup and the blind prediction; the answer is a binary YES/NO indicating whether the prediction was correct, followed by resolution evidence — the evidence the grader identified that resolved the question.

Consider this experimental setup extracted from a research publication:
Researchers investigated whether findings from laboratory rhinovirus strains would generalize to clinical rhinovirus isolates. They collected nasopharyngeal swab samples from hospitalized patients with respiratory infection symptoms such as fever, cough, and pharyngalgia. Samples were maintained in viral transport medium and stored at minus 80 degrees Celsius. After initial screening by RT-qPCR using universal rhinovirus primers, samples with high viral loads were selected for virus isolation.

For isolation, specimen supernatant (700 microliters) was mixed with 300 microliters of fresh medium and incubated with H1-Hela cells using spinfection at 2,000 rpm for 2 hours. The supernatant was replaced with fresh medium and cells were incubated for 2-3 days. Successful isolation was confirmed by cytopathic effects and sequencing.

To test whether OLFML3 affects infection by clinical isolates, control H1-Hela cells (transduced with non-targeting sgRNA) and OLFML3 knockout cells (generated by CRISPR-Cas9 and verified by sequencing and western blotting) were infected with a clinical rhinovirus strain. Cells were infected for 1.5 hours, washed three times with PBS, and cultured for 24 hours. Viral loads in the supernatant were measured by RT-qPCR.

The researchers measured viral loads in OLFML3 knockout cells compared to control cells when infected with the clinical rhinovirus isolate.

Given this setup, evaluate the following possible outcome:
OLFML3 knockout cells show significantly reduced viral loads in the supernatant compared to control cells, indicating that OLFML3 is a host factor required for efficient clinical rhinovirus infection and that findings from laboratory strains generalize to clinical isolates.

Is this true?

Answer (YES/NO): YES